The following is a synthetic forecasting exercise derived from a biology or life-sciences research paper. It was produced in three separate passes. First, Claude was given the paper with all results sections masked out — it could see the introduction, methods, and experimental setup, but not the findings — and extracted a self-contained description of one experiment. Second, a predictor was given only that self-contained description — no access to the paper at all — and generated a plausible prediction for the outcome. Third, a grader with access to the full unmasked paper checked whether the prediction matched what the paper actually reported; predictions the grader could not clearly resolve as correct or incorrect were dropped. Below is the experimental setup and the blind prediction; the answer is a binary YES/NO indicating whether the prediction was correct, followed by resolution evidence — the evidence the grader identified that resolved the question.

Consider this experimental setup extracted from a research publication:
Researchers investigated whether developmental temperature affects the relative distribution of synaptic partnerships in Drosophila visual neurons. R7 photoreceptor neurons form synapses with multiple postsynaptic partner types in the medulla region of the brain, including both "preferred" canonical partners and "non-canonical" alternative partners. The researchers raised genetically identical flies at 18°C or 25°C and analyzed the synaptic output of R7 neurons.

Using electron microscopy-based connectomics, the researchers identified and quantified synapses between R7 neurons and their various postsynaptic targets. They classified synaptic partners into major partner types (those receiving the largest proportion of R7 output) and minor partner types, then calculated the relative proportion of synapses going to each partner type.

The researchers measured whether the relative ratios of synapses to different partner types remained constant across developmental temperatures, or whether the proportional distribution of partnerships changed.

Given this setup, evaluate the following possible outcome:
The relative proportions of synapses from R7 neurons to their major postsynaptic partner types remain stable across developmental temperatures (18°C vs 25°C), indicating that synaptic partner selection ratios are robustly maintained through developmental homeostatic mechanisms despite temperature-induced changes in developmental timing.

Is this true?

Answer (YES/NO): YES